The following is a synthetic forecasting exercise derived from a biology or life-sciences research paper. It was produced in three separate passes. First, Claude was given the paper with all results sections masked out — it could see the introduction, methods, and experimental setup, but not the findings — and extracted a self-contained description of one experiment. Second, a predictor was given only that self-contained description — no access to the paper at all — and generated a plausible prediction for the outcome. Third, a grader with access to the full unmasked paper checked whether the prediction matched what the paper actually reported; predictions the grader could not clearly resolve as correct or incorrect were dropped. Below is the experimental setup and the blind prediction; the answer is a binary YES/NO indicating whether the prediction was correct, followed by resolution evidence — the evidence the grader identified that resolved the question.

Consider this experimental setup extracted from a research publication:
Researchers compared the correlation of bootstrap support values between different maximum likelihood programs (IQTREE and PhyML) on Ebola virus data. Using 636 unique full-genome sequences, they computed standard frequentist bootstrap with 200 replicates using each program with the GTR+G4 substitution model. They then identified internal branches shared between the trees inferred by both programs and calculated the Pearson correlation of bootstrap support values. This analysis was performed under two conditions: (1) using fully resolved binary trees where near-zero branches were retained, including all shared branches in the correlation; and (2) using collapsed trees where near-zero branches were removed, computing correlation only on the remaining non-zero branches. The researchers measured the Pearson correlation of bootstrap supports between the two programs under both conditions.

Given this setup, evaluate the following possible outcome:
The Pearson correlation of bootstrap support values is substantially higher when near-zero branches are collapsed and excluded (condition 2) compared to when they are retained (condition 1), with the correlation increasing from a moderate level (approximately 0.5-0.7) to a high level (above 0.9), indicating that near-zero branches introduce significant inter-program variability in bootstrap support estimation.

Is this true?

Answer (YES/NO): NO